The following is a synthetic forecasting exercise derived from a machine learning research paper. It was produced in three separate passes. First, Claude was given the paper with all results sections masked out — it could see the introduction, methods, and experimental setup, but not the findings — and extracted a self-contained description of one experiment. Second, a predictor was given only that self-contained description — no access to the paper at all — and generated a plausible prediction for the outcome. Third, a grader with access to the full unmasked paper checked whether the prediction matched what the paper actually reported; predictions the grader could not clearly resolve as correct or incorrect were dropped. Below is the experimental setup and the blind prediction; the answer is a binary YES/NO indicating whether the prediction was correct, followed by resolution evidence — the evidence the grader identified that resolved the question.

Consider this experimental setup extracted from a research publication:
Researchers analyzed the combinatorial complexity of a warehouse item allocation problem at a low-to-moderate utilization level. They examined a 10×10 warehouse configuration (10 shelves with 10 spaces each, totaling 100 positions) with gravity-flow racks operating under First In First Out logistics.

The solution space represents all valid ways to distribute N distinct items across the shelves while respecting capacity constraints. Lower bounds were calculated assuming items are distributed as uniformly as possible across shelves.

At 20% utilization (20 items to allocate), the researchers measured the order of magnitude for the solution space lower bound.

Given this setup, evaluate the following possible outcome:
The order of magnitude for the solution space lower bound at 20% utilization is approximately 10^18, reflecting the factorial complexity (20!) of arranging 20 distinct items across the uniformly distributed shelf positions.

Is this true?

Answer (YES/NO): NO